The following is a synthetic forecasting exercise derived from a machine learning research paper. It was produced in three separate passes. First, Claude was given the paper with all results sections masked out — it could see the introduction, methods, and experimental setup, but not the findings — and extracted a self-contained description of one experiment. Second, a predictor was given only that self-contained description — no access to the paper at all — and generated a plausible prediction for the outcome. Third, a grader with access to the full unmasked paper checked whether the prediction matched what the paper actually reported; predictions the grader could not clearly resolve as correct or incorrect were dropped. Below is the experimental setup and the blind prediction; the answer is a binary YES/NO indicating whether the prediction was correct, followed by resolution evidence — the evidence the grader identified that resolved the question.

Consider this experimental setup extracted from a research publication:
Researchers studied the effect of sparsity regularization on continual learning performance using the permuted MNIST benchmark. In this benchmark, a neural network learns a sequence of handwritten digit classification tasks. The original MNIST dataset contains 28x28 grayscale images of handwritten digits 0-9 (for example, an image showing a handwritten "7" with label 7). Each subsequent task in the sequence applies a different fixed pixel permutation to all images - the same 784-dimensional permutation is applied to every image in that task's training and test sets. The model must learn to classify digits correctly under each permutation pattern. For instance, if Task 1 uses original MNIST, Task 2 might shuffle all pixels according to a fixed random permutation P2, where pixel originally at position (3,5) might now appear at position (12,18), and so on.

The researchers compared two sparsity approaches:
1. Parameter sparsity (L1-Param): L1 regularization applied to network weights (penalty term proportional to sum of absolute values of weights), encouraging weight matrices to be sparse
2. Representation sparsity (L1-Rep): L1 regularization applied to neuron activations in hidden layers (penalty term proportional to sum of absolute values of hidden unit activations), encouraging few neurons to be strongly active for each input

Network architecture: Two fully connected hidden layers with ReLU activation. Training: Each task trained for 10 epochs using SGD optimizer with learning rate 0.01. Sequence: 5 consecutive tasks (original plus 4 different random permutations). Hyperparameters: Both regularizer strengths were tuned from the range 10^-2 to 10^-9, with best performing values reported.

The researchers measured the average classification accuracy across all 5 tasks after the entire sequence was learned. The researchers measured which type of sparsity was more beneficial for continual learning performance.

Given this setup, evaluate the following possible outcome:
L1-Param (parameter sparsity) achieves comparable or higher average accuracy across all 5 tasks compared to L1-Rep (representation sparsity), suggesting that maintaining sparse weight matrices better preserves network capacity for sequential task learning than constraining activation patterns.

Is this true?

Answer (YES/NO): NO